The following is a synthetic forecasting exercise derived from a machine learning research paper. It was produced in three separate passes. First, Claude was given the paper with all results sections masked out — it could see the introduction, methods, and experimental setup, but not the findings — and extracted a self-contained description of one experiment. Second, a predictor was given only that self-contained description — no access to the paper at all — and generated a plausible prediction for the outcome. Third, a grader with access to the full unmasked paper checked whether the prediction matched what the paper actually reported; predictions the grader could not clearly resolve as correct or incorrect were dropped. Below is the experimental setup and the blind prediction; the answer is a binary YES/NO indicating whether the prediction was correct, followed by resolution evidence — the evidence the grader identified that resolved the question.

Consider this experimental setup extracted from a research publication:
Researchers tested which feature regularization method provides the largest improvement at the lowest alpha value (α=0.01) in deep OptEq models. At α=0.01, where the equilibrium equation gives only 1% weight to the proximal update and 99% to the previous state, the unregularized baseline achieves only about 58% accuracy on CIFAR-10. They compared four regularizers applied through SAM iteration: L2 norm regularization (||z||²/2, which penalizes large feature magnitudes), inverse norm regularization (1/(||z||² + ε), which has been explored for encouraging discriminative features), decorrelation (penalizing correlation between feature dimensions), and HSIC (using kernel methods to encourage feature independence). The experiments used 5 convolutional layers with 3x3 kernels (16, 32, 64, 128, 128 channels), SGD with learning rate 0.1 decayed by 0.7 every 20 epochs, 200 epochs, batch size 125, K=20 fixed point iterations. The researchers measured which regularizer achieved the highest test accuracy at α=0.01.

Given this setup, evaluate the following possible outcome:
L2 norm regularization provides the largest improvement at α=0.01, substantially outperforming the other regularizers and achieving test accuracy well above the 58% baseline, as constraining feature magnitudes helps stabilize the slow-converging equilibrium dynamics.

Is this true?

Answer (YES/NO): NO